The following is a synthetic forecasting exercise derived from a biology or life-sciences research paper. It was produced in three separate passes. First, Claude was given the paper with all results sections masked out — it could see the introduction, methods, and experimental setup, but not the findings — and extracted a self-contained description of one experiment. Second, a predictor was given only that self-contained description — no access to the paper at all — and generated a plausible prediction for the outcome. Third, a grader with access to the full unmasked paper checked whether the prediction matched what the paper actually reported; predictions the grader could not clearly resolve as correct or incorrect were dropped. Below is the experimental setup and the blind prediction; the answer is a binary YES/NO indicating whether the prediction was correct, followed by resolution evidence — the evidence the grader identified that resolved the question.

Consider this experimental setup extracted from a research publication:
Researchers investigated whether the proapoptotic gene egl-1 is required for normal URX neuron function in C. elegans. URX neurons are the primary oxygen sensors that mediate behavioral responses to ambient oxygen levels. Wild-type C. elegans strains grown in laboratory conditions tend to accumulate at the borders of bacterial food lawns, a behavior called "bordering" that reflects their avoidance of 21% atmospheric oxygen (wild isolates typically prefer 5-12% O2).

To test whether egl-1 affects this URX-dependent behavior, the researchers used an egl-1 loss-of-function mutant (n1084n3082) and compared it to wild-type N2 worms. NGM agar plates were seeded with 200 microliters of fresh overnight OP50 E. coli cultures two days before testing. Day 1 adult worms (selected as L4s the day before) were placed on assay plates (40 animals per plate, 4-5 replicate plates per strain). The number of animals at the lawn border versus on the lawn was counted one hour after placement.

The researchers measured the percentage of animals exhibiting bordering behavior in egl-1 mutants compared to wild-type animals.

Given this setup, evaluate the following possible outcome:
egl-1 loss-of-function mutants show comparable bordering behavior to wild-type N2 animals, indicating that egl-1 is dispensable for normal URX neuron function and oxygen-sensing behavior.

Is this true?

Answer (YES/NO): YES